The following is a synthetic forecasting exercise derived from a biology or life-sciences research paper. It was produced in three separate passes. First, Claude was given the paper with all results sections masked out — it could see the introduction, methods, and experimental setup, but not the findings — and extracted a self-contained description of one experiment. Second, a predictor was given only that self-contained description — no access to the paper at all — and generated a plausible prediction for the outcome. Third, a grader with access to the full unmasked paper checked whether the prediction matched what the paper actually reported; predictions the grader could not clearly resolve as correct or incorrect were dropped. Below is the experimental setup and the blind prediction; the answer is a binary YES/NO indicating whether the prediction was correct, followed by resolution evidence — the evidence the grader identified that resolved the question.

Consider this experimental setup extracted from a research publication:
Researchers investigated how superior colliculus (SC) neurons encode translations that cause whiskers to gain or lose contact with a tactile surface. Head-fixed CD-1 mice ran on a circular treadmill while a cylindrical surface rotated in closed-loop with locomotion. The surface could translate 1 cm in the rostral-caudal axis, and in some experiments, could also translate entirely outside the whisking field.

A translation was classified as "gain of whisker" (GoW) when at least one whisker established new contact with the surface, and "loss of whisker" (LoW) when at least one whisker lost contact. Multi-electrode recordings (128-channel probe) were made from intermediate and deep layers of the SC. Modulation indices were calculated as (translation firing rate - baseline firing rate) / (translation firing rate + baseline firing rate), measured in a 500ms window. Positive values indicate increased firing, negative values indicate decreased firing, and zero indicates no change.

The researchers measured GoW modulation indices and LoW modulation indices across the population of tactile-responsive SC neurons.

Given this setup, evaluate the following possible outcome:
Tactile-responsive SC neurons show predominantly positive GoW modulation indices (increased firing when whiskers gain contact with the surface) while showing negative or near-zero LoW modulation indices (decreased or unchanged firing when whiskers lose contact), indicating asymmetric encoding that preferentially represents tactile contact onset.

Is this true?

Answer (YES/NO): NO